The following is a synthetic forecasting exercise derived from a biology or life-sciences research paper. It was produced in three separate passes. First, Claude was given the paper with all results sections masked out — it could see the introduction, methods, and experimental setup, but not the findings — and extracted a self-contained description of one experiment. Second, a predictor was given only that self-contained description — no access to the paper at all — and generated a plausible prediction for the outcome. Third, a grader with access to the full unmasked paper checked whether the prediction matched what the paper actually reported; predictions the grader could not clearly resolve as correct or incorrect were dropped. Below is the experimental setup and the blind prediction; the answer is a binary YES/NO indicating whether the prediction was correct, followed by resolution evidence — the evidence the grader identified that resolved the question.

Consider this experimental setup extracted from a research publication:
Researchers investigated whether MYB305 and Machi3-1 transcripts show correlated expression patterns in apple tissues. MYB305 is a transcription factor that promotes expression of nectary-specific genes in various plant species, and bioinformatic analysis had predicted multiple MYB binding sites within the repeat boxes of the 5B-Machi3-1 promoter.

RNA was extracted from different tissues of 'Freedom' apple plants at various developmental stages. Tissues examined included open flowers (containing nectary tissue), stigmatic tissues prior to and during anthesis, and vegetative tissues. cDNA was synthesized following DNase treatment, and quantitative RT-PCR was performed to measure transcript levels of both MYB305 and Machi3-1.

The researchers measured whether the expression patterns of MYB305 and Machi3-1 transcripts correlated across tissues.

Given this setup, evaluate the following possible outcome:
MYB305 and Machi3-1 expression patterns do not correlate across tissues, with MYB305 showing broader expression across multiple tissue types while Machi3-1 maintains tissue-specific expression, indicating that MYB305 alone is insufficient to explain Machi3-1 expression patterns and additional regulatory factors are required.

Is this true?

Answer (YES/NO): NO